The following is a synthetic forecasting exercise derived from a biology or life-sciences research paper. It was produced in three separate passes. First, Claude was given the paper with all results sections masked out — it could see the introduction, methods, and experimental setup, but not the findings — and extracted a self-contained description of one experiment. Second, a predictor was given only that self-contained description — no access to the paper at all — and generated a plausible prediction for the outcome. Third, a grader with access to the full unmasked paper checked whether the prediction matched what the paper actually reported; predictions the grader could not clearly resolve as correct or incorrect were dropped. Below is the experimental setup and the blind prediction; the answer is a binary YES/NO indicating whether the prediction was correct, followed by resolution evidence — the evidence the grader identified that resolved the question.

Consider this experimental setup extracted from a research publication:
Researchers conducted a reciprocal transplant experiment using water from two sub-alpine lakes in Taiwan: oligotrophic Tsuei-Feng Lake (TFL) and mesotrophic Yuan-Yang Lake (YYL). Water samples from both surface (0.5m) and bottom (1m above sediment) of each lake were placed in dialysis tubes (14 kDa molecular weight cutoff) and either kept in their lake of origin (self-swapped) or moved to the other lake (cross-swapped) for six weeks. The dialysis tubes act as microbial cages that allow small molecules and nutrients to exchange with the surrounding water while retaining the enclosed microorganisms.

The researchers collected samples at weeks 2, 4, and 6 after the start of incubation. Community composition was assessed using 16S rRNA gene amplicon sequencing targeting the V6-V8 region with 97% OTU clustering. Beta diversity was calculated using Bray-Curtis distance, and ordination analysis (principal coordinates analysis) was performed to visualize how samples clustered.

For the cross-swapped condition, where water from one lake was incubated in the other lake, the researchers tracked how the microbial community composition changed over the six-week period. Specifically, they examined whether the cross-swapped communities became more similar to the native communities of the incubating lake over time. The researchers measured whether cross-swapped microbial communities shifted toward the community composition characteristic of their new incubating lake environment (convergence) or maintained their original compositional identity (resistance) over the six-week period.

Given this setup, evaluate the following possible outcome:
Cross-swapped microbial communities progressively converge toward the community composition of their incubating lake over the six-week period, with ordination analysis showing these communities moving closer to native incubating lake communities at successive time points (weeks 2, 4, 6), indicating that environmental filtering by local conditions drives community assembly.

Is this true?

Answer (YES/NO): NO